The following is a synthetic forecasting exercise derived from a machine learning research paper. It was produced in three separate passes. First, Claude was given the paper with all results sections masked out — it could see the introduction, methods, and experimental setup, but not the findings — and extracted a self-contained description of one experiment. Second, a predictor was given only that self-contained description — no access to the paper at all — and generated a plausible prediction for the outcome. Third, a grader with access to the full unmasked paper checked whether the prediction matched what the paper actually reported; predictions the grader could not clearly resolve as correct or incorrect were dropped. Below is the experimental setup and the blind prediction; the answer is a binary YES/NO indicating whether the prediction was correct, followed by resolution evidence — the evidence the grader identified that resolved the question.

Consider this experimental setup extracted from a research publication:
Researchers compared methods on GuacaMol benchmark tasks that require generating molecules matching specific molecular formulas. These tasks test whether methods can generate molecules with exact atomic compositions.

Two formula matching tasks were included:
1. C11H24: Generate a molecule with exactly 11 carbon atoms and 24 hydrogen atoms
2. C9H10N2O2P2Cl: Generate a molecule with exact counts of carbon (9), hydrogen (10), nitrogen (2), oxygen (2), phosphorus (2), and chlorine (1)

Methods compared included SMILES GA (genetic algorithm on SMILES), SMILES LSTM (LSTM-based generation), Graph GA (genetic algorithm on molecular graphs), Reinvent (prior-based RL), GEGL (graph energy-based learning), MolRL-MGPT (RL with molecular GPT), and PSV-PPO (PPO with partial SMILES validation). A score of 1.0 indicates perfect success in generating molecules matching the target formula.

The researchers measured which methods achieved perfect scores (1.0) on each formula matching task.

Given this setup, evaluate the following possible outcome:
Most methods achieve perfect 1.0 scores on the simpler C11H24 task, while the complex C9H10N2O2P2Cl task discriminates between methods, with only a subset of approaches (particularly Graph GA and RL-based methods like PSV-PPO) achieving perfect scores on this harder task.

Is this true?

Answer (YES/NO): NO